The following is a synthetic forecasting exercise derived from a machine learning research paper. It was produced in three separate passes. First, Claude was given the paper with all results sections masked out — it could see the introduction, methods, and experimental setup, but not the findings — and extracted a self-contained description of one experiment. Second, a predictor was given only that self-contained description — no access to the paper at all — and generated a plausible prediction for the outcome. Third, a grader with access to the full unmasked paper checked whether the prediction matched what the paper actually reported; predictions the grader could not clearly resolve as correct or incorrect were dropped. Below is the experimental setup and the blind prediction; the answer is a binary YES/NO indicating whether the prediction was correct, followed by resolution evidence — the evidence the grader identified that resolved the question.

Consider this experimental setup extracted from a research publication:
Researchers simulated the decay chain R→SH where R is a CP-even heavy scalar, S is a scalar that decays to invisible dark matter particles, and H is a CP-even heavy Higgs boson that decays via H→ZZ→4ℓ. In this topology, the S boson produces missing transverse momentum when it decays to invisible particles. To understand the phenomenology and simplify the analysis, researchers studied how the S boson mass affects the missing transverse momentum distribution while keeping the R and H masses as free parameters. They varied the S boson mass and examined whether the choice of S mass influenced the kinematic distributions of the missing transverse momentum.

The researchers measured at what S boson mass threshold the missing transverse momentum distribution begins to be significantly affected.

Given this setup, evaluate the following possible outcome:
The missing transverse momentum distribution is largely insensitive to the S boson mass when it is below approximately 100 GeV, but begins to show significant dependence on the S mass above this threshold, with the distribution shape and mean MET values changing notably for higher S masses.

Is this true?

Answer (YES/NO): NO